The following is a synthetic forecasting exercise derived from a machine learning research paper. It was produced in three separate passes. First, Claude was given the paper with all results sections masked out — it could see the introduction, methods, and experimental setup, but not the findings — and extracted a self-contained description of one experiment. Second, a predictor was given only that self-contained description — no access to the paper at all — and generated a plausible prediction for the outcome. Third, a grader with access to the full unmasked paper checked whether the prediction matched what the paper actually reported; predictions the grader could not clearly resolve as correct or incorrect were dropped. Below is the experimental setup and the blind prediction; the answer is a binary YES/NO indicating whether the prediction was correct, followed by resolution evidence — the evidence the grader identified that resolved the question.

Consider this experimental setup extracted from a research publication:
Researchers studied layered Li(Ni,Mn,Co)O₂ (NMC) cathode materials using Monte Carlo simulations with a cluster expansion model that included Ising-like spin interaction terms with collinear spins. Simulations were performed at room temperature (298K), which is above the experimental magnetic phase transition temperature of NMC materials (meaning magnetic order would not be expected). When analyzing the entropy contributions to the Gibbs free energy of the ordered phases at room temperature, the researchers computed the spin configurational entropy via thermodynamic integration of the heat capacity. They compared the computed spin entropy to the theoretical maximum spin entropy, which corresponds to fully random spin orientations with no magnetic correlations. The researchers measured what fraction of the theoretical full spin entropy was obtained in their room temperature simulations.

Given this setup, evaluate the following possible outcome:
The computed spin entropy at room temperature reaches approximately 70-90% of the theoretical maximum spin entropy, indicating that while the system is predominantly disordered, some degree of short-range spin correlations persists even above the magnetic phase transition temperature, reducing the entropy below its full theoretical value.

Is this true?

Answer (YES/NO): NO